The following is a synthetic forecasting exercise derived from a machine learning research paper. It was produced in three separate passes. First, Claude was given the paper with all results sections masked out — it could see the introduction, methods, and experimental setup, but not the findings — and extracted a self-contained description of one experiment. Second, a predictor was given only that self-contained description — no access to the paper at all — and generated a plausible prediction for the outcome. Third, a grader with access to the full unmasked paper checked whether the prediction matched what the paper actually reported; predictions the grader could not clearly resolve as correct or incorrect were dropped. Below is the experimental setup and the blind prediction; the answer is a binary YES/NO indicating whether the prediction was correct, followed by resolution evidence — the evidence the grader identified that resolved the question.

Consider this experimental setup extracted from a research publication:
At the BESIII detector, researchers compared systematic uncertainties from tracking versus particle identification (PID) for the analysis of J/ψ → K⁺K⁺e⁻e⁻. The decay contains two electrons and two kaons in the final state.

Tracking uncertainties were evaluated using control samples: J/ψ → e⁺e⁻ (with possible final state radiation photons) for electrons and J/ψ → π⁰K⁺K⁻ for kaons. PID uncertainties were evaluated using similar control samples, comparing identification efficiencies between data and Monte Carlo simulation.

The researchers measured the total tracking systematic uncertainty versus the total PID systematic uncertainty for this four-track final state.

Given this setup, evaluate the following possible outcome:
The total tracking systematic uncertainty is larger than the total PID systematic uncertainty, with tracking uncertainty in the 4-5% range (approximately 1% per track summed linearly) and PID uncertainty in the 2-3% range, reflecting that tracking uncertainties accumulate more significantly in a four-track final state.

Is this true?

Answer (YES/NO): NO